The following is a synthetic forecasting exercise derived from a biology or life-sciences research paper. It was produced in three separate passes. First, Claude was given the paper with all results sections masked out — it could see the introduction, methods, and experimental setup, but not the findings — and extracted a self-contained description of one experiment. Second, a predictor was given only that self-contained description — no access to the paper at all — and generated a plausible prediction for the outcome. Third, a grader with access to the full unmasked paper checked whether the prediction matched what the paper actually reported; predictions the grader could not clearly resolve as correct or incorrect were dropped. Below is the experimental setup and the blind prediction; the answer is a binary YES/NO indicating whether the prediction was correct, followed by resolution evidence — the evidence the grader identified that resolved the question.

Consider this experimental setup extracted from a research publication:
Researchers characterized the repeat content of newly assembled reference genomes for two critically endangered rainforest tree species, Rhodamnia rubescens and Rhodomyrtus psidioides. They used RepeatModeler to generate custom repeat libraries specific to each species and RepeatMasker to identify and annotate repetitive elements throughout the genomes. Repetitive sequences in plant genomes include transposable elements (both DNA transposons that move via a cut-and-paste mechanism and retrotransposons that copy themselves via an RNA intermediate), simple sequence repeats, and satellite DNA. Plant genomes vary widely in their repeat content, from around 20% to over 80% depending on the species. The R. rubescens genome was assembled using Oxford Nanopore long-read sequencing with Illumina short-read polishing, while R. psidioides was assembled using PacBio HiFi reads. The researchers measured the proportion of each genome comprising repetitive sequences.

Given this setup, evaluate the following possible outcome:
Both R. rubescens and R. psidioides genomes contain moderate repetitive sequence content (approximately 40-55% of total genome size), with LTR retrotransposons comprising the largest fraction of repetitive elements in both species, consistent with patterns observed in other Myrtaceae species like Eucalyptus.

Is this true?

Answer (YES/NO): NO